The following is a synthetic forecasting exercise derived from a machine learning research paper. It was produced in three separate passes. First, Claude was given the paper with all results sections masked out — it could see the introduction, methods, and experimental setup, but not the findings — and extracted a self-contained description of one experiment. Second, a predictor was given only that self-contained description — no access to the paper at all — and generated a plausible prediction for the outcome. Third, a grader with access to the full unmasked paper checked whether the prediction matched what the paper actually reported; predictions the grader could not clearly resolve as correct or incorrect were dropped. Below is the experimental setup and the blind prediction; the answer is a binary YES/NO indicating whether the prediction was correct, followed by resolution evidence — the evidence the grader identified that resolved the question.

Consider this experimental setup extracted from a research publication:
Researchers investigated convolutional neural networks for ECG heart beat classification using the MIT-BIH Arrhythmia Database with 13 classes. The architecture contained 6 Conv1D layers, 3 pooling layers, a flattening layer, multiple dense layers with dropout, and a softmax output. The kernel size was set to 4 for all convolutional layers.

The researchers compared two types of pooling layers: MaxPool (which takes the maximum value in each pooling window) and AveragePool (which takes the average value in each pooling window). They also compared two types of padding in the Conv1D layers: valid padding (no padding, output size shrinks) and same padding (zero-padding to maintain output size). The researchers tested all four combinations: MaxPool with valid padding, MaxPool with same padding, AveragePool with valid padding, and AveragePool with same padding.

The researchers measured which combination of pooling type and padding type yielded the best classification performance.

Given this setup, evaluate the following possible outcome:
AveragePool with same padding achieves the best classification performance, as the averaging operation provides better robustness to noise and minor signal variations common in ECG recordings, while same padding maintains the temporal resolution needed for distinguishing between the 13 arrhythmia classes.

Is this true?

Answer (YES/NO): YES